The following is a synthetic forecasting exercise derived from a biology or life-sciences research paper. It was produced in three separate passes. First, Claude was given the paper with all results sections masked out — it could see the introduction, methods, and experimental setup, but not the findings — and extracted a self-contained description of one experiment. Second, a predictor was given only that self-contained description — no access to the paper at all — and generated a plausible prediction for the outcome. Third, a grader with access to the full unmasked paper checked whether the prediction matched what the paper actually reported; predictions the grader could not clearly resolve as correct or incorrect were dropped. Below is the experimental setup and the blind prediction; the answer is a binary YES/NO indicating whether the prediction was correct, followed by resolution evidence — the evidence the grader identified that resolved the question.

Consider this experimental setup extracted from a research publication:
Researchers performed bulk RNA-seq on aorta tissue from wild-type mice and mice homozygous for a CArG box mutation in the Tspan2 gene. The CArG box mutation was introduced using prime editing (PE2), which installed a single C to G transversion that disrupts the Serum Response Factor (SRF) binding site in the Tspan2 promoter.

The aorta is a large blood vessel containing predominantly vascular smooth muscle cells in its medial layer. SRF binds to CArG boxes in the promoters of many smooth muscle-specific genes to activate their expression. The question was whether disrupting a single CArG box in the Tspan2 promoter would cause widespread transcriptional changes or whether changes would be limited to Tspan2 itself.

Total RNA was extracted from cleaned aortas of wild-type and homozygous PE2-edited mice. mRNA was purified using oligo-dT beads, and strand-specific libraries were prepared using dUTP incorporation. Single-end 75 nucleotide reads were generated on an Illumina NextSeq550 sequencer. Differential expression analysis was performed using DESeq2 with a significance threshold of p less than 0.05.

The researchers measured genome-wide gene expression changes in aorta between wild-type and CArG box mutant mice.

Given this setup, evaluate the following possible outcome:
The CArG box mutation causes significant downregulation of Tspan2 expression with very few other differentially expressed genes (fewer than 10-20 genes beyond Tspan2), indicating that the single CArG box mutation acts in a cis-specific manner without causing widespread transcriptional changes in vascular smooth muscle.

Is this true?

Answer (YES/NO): YES